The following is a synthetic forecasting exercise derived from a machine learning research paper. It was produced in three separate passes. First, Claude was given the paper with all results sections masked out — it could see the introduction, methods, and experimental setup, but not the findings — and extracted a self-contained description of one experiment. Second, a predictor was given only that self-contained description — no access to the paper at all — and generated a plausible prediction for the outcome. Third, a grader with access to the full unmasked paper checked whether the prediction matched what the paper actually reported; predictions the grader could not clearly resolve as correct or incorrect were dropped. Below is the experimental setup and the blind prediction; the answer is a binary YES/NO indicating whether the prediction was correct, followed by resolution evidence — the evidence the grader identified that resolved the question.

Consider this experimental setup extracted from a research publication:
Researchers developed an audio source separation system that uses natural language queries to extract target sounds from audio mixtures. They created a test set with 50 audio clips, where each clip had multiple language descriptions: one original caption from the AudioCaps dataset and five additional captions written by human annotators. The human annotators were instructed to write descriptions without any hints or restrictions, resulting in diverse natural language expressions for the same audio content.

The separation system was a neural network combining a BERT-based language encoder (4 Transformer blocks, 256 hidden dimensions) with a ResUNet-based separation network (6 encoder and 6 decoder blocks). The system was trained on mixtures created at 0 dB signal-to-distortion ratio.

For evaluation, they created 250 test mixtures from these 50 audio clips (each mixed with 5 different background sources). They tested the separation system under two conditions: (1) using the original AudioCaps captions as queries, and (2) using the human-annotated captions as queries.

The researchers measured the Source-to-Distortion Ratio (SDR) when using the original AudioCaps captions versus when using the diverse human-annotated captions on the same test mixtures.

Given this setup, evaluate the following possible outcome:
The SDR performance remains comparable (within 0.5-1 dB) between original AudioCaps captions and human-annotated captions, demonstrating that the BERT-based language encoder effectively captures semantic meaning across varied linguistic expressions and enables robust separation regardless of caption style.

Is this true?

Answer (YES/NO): YES